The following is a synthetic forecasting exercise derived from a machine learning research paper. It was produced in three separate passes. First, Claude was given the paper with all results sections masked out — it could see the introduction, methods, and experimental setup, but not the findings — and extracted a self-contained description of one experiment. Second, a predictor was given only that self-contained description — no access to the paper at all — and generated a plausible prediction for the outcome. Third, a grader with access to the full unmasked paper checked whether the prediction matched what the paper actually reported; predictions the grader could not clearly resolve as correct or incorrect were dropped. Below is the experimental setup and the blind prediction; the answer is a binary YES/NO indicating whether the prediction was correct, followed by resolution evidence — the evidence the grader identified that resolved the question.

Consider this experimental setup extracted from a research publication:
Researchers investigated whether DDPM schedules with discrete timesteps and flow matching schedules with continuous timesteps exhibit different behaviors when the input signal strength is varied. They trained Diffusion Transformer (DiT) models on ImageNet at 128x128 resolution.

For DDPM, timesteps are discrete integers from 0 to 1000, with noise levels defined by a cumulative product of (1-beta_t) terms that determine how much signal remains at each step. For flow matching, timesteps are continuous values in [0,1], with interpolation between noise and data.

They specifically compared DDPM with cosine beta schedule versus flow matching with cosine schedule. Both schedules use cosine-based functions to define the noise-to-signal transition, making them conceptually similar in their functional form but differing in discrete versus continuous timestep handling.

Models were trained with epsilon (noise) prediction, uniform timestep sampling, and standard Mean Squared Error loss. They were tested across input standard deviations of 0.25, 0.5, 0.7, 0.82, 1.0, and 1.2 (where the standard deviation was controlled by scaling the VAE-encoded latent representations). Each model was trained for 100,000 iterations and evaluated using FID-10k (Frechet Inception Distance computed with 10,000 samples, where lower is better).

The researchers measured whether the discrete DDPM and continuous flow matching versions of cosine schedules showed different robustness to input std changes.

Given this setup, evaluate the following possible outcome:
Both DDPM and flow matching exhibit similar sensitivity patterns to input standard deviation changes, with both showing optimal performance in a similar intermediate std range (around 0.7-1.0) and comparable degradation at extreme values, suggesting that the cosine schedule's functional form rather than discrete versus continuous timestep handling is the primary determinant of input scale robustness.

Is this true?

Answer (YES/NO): NO